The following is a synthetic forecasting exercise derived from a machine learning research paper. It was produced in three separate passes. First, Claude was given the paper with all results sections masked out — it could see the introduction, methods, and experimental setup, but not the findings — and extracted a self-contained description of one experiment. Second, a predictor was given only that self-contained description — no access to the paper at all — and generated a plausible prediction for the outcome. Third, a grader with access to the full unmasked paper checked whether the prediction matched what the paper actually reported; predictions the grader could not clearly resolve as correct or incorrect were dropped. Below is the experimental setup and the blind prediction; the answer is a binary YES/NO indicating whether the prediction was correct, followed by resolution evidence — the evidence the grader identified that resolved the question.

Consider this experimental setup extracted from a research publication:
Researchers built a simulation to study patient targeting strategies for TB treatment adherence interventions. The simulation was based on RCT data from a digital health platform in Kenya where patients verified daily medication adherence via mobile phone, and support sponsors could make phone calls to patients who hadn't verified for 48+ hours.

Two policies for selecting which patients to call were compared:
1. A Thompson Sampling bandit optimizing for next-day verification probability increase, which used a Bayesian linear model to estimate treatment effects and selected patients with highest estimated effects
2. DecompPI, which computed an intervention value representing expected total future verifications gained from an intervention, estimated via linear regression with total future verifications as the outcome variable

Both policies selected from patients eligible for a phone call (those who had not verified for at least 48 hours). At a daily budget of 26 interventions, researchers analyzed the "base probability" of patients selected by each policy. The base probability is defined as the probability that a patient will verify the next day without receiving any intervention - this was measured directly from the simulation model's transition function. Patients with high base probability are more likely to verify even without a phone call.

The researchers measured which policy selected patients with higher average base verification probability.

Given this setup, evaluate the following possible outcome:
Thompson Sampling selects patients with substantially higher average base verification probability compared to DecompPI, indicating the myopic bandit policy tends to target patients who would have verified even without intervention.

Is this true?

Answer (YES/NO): YES